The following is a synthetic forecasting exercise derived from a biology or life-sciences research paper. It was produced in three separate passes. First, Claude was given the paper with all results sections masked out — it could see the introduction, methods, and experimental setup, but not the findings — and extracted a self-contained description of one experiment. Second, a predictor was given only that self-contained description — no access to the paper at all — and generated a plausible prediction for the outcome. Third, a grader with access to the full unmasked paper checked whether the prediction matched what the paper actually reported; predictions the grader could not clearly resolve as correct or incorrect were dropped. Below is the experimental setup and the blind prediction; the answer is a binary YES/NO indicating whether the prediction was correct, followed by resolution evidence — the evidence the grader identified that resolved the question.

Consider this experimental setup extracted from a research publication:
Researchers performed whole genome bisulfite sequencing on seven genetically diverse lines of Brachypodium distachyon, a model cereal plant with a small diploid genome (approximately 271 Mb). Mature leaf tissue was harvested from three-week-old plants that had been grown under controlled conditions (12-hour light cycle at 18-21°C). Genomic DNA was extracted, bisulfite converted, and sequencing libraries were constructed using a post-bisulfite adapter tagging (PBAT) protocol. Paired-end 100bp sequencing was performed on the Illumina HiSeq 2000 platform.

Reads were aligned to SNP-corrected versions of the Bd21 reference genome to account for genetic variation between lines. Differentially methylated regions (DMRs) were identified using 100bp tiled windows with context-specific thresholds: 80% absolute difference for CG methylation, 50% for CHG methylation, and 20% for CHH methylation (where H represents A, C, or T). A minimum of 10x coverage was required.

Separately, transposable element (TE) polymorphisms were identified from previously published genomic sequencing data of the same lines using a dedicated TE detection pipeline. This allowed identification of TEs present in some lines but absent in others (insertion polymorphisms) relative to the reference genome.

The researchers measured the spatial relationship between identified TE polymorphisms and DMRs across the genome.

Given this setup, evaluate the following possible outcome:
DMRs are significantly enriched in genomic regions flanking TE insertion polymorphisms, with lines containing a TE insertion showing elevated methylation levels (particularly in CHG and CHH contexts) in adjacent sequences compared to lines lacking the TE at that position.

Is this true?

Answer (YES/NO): NO